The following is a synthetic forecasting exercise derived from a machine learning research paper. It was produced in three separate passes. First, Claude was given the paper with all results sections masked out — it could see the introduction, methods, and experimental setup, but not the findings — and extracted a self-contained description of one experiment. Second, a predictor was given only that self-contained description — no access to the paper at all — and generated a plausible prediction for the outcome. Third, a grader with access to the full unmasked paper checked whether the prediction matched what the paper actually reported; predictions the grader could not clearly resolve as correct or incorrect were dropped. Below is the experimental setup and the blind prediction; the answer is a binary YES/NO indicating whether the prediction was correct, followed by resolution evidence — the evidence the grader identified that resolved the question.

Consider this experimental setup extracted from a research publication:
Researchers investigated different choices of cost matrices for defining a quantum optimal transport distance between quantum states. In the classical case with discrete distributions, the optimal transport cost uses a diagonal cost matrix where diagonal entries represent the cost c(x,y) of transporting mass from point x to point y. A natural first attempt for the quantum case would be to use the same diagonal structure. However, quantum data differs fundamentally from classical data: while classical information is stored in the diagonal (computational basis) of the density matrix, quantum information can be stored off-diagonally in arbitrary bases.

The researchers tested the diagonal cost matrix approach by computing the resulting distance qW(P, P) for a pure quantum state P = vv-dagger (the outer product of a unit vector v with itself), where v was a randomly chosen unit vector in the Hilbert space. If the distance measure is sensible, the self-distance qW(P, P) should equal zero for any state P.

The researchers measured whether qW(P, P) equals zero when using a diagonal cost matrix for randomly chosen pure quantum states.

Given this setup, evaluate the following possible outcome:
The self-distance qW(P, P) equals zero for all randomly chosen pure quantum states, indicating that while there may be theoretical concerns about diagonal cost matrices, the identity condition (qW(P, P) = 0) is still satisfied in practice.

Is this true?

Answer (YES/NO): NO